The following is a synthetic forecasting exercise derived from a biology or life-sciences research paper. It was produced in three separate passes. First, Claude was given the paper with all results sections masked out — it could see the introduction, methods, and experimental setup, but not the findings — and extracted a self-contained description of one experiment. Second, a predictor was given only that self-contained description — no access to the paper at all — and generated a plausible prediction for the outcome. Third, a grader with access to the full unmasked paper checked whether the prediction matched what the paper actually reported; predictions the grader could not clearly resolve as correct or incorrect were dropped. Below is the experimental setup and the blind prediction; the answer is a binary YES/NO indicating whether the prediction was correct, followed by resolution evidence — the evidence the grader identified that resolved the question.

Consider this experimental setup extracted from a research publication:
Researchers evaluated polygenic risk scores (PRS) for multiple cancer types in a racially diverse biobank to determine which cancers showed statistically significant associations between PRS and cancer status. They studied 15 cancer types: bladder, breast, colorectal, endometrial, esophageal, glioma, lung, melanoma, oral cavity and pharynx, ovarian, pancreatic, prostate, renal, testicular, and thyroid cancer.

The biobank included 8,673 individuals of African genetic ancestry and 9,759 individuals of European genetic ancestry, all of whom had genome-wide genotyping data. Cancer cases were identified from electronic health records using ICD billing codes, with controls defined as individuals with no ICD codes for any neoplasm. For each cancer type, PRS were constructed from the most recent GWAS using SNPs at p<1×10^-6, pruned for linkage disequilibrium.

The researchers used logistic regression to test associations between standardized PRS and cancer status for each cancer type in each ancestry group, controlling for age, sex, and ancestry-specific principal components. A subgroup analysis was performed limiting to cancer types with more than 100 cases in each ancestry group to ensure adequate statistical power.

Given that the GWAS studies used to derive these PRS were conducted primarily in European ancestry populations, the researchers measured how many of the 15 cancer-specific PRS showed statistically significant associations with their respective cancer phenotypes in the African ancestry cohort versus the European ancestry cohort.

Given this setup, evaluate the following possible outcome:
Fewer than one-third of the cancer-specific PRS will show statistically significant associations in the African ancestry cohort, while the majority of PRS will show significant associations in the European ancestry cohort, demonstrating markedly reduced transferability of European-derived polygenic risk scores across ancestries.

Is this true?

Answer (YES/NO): NO